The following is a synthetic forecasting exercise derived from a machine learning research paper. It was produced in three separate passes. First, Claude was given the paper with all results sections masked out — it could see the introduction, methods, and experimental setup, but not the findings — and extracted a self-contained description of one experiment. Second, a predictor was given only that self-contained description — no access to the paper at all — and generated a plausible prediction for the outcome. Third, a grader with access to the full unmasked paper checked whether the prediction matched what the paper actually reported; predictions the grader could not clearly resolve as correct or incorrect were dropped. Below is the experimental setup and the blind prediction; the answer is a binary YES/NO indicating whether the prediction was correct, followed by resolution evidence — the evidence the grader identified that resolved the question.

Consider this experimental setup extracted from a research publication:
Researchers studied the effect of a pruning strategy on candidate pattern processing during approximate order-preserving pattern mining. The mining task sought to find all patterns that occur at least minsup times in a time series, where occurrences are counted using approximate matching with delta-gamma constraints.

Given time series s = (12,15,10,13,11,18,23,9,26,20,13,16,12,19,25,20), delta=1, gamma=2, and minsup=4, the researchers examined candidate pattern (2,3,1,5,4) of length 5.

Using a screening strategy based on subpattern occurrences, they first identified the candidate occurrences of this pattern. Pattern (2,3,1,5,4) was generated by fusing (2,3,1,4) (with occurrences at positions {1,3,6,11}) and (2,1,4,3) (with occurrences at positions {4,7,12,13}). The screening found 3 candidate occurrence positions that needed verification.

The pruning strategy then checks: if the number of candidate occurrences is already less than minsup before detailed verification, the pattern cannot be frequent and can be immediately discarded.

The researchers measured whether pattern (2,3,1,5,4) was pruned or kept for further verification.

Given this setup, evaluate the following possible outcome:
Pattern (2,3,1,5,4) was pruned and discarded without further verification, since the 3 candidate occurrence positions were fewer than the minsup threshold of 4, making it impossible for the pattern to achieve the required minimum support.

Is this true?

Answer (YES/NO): YES